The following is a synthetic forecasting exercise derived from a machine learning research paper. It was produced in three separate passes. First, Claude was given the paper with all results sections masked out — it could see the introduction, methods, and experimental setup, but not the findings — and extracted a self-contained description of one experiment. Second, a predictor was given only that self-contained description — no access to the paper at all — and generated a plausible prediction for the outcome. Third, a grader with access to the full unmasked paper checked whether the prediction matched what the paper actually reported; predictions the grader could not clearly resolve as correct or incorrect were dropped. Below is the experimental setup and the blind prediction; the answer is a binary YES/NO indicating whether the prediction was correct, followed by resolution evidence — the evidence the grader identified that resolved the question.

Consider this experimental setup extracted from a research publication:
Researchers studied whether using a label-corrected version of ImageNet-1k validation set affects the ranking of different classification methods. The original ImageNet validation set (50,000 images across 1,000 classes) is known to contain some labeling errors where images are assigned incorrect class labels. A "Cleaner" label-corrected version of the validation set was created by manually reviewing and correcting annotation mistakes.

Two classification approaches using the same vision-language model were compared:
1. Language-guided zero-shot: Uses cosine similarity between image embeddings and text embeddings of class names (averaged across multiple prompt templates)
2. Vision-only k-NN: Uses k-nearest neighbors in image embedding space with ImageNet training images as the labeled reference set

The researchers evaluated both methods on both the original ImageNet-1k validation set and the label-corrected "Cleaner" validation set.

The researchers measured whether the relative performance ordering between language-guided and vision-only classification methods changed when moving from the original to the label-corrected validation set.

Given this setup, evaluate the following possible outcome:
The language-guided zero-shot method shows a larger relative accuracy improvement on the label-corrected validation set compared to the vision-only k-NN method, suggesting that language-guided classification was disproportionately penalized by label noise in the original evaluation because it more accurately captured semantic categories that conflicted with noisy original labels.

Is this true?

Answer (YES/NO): YES